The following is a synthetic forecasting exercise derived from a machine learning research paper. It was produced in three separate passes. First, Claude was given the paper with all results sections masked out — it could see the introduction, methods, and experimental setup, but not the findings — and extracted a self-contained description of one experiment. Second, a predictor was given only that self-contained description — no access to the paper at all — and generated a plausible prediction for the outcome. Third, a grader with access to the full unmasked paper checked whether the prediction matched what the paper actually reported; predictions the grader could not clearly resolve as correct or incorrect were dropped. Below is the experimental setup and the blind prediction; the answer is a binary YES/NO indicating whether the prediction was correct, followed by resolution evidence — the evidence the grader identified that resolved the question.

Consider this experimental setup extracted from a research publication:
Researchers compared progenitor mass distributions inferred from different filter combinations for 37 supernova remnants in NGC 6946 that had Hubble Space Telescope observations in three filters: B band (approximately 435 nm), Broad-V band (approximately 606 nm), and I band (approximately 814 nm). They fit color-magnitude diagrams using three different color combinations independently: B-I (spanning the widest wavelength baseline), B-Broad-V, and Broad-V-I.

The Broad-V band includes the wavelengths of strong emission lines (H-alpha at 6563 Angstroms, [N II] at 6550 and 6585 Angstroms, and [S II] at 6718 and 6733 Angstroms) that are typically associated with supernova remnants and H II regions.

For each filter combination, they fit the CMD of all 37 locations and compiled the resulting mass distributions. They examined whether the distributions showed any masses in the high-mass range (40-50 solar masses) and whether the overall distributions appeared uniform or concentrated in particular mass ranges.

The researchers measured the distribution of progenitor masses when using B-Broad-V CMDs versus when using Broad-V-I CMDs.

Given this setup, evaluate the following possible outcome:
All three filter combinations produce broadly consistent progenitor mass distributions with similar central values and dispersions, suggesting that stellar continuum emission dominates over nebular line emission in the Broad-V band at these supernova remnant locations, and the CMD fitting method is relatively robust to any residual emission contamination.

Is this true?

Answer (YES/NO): NO